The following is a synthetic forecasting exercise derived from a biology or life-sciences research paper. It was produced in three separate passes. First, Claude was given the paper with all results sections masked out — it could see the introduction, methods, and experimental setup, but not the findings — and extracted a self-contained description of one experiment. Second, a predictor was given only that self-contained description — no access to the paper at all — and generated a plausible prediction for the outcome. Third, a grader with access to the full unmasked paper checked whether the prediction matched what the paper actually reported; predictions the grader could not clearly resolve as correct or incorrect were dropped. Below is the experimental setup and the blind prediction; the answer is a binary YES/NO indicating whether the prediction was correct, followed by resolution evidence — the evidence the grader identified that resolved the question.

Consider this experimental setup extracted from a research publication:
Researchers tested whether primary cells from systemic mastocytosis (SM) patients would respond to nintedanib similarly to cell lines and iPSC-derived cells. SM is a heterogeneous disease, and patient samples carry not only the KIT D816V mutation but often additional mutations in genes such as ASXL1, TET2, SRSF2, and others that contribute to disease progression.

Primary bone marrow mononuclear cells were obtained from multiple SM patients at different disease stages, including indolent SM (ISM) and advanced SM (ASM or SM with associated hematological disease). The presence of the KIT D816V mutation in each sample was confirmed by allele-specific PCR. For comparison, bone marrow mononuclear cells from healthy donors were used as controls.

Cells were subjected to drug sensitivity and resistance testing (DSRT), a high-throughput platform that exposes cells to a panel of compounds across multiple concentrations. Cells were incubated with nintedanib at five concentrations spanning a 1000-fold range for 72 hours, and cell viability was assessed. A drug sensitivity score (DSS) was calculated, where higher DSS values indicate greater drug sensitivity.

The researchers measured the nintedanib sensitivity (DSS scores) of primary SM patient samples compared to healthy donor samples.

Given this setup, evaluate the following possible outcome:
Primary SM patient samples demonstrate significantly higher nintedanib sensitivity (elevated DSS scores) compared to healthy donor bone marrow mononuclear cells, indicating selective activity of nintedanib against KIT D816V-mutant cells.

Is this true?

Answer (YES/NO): YES